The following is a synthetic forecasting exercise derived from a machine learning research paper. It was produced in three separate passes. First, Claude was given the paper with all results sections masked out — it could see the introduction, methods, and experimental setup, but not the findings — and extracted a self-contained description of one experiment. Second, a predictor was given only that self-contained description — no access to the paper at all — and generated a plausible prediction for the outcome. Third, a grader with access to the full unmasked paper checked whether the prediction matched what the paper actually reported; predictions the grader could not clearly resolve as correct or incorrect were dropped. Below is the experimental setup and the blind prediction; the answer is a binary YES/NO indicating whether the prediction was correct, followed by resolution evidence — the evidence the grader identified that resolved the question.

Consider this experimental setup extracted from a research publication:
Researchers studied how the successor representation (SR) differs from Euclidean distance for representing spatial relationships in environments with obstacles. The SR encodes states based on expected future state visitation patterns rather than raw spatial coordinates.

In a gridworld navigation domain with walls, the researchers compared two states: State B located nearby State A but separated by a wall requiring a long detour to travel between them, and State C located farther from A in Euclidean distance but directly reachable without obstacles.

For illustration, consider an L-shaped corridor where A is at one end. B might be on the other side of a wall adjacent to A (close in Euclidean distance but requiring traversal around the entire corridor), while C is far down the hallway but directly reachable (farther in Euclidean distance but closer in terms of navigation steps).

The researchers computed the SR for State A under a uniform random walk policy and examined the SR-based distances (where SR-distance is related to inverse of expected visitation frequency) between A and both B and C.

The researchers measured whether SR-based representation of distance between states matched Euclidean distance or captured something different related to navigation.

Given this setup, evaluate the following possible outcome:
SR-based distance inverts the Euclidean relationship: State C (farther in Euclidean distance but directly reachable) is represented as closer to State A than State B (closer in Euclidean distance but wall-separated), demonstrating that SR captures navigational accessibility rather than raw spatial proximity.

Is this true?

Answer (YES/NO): NO